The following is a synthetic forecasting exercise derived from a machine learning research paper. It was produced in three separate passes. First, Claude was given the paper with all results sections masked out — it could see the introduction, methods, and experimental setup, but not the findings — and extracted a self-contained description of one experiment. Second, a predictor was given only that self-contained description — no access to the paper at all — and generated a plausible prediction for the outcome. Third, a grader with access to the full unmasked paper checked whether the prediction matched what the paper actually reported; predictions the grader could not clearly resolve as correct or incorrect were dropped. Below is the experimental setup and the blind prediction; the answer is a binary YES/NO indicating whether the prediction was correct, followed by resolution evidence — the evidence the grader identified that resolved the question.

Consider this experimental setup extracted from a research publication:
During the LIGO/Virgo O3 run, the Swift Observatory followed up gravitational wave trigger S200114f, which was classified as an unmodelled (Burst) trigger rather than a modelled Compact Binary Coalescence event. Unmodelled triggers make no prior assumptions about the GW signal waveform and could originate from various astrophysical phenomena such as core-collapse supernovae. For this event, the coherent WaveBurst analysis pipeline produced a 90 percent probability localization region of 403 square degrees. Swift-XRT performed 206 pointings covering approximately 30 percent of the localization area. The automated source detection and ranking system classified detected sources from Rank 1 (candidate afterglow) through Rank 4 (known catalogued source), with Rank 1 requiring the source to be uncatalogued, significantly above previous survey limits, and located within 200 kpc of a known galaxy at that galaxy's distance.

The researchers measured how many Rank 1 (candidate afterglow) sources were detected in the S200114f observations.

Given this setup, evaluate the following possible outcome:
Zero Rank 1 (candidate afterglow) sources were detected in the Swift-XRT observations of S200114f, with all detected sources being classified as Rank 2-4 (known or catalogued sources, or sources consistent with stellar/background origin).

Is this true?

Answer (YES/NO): NO